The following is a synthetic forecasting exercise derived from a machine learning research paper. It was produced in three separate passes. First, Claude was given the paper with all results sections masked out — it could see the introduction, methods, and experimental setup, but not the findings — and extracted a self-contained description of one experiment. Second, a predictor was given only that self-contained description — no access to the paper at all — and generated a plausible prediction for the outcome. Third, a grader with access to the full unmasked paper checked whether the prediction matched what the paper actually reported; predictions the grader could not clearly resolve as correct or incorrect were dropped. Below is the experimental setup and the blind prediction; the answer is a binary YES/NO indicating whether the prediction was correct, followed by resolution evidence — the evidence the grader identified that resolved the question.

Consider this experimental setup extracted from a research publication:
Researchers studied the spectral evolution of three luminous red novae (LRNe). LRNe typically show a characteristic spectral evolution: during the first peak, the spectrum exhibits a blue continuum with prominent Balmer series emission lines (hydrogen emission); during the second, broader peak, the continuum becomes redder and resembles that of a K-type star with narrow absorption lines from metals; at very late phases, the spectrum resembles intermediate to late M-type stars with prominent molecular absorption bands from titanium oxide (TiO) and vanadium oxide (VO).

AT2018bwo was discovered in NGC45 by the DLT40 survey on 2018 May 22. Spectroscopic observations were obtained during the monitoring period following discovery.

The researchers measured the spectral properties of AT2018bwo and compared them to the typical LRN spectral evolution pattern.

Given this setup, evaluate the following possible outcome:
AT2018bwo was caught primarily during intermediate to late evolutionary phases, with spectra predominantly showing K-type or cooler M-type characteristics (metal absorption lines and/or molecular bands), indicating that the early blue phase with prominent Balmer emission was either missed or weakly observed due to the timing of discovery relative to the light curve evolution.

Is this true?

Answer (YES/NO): YES